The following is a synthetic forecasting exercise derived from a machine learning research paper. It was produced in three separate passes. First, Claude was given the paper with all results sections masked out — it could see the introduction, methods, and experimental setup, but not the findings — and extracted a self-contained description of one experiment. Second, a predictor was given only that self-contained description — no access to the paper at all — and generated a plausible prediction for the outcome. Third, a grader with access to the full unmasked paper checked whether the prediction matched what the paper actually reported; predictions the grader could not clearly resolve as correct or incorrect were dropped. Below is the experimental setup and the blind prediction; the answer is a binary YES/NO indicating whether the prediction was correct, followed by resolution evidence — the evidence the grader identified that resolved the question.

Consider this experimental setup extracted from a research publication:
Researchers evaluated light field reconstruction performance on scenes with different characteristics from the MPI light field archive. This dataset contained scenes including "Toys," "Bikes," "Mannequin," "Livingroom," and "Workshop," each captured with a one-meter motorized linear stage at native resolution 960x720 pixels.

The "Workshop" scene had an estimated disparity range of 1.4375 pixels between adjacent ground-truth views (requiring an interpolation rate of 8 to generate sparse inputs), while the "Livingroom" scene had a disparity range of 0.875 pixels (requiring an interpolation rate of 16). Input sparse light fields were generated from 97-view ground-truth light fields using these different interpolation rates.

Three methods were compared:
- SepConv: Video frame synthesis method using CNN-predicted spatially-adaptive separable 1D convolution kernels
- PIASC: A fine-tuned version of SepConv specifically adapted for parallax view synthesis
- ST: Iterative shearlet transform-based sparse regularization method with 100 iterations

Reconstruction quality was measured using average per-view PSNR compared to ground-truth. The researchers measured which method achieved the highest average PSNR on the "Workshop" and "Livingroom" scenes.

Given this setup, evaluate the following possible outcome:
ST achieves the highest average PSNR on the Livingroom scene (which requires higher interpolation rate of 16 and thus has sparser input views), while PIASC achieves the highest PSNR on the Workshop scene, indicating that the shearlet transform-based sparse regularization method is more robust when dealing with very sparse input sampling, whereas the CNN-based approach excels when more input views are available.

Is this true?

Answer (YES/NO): NO